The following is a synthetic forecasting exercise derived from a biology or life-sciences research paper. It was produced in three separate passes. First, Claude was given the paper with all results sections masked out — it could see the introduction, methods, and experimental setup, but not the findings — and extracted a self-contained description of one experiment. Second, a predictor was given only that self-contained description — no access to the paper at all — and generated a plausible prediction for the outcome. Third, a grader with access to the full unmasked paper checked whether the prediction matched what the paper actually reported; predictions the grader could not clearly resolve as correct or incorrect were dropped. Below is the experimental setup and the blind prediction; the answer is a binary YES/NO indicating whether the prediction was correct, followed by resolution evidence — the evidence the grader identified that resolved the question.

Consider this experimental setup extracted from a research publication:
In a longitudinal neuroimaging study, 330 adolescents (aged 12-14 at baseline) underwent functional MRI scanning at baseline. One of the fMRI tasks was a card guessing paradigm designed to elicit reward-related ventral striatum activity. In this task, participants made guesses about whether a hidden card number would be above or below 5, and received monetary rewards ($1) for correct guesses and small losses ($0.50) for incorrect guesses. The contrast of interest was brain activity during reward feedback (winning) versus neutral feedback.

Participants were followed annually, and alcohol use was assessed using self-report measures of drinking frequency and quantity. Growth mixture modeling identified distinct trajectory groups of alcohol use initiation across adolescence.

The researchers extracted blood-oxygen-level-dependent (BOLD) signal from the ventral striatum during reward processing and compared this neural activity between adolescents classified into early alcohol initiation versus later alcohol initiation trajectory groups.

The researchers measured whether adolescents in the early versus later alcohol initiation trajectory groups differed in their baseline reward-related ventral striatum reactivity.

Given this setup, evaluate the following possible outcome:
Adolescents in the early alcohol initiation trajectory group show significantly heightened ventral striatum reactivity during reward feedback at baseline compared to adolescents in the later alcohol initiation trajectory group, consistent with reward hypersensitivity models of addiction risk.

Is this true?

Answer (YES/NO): NO